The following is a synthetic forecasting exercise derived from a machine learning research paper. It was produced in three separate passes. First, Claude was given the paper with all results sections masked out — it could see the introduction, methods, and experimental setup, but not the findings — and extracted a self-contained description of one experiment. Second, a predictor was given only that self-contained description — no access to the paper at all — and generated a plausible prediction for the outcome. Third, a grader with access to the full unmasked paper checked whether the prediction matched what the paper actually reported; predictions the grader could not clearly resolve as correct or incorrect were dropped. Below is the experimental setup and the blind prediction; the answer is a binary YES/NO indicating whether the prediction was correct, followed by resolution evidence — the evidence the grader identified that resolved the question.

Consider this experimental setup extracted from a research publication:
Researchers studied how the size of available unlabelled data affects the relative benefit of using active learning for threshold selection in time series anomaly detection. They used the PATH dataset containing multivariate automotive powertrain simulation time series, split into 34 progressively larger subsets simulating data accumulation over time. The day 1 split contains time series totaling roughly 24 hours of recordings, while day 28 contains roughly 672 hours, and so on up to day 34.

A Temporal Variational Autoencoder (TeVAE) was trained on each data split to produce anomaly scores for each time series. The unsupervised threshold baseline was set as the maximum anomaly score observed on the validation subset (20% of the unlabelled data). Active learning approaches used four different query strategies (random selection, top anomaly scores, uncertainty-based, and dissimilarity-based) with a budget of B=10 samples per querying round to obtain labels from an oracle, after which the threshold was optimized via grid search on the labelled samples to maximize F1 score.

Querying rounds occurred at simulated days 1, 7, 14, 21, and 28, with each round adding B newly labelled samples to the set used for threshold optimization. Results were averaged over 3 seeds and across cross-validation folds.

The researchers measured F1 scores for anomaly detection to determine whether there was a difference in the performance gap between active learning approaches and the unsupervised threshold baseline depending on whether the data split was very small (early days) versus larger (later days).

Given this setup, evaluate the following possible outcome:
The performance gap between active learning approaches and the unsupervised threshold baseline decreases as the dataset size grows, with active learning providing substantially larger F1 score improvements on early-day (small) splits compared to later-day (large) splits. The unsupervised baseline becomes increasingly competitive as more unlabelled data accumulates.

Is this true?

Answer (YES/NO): NO